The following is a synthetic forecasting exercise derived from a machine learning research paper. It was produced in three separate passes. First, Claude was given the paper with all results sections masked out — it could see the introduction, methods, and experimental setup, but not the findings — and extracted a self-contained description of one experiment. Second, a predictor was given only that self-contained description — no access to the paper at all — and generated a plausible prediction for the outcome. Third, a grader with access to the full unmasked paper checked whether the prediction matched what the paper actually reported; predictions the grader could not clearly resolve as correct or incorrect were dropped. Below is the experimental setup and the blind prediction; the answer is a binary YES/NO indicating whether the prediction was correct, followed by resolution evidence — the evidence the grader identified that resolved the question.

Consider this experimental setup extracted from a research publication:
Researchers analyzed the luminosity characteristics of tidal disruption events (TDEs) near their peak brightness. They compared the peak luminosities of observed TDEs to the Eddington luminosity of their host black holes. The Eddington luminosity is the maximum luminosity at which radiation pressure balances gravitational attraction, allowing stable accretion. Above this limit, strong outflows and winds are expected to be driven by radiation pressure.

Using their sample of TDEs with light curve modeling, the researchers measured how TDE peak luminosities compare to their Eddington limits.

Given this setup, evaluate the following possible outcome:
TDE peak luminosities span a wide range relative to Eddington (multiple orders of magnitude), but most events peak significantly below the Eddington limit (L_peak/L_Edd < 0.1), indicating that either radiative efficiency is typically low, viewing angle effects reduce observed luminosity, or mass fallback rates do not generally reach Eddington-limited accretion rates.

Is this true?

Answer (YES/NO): NO